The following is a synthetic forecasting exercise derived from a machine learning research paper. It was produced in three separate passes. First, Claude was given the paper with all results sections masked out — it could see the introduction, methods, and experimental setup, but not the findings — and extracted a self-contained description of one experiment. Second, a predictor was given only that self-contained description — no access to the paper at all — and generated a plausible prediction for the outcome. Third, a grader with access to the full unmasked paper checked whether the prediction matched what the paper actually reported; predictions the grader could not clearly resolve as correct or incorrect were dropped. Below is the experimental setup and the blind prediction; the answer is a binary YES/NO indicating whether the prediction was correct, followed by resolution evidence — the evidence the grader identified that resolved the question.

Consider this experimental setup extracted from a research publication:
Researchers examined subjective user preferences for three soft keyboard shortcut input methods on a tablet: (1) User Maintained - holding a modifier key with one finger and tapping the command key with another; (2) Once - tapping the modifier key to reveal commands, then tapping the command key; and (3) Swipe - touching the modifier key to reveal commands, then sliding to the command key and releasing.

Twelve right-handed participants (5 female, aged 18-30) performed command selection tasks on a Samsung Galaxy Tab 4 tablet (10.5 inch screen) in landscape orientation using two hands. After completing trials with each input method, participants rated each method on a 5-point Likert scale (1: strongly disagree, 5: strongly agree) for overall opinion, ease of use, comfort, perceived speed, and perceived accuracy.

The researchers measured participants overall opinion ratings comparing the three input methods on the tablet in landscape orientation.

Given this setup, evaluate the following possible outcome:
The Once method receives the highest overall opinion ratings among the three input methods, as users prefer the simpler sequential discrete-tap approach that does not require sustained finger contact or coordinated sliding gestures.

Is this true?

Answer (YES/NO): YES